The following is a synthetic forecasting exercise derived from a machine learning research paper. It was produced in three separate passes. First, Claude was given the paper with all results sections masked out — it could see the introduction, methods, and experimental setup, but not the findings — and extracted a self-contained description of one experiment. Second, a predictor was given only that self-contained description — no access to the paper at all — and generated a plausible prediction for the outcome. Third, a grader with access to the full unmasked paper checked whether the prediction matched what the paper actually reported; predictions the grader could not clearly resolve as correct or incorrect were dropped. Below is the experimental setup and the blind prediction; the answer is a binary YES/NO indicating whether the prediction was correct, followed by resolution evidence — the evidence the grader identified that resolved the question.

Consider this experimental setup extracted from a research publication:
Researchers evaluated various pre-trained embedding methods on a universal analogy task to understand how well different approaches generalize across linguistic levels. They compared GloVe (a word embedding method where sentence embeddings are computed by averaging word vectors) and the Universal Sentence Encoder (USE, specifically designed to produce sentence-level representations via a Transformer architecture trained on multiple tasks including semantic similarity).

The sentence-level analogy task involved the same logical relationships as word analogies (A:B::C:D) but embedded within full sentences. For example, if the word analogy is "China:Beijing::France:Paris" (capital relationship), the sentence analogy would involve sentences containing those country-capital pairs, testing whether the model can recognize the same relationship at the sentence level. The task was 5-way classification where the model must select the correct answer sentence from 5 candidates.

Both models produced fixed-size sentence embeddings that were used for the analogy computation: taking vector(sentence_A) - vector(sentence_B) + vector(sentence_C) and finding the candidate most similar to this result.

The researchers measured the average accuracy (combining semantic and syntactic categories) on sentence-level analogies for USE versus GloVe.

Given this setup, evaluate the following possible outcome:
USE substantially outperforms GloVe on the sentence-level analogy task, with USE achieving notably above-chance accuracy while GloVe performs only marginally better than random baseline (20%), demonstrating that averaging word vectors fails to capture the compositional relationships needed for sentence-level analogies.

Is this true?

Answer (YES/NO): NO